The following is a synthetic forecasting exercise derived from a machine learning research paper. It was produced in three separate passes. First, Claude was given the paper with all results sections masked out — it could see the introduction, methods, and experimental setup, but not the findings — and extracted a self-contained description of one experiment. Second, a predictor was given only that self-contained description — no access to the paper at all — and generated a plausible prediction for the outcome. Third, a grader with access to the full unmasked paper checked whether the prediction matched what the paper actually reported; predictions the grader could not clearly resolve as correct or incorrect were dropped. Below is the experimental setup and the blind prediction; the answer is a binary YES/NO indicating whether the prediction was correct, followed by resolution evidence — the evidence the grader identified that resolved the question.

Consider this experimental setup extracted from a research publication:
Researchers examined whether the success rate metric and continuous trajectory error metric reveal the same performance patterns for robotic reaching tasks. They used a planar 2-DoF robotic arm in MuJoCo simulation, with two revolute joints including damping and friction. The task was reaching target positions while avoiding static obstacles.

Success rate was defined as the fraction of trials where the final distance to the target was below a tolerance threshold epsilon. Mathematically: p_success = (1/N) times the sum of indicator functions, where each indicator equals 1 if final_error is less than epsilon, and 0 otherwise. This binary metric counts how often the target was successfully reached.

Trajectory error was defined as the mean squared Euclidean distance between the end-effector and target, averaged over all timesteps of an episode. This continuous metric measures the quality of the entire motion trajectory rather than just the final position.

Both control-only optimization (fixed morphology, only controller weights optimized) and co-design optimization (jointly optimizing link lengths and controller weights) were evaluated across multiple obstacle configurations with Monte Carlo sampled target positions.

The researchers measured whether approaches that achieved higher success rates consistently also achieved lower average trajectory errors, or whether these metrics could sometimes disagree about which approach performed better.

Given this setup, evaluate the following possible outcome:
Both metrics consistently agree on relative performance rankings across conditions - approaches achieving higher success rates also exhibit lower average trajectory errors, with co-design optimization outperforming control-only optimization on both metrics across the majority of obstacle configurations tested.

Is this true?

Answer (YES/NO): NO